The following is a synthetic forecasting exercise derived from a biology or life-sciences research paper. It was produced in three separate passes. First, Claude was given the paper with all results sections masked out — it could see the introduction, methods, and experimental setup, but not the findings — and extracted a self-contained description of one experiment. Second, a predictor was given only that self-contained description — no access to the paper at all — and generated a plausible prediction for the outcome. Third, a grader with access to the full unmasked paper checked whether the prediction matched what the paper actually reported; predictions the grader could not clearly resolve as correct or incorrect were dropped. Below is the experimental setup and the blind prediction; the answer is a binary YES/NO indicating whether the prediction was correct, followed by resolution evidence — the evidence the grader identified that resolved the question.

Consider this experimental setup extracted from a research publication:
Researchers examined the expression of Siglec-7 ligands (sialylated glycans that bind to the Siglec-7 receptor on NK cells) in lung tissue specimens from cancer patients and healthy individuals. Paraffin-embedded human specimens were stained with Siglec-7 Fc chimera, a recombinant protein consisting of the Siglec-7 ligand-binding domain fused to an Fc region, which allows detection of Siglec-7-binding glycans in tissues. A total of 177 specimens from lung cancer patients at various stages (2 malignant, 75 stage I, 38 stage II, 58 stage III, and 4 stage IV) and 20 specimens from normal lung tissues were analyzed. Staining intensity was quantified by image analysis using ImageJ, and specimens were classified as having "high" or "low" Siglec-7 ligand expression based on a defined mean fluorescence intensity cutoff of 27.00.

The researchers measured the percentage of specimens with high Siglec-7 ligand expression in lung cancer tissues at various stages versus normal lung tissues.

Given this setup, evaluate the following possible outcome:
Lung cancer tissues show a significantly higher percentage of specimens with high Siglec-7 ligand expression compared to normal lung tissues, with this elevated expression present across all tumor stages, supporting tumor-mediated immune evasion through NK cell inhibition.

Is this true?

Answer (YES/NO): NO